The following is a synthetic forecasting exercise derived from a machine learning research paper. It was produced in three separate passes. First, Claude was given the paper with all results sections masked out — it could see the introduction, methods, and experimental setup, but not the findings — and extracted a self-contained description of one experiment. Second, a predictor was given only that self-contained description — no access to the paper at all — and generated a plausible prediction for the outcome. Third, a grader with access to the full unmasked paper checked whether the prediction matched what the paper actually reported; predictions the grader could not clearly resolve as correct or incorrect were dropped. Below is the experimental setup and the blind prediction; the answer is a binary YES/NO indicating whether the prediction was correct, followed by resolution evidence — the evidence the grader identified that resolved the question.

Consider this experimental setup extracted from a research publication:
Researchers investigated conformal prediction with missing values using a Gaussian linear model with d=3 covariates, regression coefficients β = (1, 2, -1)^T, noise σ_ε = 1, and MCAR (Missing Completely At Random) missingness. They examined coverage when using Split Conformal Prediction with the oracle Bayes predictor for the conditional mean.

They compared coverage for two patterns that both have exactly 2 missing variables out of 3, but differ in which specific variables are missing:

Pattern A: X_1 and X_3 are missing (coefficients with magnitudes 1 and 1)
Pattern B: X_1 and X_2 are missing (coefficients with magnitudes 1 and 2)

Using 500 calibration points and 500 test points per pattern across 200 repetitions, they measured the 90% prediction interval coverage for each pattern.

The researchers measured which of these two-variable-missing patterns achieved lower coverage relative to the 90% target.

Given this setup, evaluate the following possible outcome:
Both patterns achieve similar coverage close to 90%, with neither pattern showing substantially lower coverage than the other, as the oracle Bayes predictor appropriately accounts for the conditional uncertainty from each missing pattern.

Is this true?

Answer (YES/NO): NO